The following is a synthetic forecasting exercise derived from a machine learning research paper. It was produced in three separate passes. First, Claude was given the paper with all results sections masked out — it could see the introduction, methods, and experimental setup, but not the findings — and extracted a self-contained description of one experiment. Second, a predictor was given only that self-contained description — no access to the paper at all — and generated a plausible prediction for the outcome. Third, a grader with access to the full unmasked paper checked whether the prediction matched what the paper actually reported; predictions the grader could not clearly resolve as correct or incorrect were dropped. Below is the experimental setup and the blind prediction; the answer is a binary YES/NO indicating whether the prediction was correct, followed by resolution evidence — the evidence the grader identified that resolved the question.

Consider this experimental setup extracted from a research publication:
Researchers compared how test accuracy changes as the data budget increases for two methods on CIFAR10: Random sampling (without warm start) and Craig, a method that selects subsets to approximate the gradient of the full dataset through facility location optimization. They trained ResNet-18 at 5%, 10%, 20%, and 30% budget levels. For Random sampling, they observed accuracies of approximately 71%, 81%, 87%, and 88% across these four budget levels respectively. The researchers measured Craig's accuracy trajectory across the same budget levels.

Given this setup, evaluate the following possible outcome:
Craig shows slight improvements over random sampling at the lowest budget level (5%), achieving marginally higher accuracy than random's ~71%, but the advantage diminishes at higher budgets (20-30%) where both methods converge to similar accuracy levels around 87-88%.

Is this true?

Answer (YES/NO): NO